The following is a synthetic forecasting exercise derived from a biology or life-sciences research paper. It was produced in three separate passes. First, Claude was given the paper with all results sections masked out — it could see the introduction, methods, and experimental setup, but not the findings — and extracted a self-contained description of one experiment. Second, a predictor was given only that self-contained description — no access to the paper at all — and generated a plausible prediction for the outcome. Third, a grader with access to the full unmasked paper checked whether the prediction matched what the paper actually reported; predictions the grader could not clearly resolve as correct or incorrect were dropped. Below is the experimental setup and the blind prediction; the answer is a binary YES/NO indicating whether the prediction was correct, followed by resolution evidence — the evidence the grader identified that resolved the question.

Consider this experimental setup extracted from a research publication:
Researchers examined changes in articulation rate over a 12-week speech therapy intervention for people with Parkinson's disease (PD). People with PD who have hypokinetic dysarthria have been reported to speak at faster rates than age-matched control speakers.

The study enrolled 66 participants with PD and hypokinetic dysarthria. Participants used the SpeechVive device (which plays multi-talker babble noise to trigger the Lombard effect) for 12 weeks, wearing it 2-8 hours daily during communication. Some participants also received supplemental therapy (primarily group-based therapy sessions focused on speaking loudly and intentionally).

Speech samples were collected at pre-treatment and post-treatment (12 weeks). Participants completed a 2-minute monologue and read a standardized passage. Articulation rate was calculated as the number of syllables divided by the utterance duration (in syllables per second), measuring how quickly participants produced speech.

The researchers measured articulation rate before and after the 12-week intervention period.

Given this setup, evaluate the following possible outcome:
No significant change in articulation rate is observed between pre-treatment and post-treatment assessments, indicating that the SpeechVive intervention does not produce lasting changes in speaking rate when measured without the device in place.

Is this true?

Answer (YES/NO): NO